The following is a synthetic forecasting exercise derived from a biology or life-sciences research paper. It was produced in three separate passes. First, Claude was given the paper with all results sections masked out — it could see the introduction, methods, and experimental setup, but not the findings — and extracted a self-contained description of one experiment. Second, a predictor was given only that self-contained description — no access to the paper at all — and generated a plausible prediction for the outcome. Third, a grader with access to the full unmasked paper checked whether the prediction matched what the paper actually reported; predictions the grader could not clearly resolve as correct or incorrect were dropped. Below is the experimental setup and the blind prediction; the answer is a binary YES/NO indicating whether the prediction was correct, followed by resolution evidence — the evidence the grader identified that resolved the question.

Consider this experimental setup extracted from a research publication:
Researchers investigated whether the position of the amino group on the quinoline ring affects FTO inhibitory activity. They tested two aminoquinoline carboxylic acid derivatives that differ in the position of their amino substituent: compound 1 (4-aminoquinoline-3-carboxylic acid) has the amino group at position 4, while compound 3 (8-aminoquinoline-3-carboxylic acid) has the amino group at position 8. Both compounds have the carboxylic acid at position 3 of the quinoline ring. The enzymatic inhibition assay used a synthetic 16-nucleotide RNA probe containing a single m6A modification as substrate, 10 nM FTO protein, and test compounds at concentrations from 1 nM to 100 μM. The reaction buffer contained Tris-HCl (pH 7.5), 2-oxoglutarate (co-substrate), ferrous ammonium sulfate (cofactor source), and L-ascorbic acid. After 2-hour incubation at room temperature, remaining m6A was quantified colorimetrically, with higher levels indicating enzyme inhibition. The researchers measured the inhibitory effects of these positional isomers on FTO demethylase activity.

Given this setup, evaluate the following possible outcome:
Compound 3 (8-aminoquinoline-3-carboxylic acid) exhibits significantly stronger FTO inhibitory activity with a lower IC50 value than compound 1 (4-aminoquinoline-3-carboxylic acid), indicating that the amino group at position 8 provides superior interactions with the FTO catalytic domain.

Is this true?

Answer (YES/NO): YES